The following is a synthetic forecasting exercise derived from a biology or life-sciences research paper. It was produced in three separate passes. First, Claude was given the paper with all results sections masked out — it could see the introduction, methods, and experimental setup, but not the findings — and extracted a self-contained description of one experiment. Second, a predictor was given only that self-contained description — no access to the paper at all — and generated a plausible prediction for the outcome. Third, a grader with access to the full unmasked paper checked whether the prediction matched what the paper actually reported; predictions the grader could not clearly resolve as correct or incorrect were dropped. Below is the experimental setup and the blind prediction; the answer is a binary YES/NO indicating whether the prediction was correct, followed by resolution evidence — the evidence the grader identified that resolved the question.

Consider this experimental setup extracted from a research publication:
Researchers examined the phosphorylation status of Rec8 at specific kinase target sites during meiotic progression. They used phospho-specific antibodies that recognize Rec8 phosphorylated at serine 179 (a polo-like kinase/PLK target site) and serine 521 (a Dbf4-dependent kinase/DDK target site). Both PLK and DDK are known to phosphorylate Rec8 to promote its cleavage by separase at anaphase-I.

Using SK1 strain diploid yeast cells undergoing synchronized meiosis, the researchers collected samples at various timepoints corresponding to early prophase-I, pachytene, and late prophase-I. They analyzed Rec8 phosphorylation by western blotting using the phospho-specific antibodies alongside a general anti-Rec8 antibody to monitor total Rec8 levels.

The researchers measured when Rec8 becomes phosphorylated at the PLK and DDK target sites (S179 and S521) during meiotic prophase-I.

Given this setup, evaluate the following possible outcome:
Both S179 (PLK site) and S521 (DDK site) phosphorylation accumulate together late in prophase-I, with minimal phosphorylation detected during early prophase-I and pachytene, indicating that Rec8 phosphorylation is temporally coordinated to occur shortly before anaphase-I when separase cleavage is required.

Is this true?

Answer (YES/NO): NO